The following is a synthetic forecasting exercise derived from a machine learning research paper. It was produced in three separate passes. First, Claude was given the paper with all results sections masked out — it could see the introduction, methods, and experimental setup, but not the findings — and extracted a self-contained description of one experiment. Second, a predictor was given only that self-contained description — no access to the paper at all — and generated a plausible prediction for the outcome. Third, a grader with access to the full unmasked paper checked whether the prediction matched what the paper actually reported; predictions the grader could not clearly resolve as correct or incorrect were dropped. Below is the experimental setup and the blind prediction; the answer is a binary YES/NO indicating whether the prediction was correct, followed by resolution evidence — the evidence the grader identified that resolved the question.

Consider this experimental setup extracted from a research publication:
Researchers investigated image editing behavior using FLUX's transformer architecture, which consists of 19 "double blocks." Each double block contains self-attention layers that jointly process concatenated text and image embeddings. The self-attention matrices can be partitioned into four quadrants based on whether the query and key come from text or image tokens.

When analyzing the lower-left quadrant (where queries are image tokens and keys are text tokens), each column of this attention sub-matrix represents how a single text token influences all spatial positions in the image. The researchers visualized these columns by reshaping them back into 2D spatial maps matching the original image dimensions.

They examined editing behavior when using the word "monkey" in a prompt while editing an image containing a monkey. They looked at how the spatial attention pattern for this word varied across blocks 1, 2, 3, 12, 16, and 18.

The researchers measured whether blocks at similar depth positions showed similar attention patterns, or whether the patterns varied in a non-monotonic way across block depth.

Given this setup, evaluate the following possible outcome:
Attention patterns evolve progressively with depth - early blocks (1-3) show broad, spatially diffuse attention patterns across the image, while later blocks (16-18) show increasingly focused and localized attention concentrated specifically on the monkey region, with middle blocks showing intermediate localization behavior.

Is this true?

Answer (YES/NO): NO